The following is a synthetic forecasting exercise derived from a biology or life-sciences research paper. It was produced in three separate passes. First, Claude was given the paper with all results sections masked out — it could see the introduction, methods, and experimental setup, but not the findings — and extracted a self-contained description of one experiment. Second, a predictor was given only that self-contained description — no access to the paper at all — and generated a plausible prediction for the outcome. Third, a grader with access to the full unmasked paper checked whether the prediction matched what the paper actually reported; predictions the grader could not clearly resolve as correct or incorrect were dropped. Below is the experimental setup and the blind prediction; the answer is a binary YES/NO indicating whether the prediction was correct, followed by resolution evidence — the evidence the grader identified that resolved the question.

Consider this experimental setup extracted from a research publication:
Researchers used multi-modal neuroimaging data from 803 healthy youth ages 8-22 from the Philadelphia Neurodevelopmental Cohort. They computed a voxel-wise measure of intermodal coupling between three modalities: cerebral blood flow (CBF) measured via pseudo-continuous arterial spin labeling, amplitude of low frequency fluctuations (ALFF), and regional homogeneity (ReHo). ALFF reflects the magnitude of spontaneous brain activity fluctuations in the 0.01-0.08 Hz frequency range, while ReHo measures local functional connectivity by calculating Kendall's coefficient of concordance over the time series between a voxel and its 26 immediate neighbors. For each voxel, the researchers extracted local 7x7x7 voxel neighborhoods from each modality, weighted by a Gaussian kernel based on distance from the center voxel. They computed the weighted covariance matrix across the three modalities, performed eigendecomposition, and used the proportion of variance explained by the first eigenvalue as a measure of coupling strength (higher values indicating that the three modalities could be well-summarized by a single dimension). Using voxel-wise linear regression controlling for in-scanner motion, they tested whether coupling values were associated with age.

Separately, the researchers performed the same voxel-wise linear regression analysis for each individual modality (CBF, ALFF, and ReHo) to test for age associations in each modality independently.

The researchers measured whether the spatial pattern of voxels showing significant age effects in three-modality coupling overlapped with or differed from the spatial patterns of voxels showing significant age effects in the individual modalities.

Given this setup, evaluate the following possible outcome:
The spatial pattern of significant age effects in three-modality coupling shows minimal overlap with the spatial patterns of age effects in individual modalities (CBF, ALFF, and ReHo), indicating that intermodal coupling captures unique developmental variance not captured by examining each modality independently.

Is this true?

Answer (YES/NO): YES